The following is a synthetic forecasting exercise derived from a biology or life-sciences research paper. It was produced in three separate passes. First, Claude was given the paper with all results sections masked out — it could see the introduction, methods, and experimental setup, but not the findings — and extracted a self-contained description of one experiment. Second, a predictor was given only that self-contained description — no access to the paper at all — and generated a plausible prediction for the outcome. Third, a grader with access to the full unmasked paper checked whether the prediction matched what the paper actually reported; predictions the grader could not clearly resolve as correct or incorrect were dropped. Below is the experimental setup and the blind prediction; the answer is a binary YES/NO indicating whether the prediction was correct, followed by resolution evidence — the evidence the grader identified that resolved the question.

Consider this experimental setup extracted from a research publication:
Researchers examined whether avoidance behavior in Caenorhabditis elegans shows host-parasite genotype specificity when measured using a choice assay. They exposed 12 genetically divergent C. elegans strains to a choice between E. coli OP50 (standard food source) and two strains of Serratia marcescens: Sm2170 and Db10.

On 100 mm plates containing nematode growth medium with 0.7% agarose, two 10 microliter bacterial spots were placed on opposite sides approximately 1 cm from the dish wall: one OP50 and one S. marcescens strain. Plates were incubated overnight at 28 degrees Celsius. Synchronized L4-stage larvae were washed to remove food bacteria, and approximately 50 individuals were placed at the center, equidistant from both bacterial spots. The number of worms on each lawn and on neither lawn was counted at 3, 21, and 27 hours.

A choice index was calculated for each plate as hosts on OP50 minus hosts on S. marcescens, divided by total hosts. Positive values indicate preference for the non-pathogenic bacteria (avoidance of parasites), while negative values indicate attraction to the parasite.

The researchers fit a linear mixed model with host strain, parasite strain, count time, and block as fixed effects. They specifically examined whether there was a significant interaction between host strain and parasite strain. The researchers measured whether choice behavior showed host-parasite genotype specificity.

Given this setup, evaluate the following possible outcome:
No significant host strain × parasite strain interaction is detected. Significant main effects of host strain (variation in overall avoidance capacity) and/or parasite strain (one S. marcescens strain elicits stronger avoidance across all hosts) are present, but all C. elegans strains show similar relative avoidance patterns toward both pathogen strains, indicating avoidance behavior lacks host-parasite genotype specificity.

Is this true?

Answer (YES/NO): YES